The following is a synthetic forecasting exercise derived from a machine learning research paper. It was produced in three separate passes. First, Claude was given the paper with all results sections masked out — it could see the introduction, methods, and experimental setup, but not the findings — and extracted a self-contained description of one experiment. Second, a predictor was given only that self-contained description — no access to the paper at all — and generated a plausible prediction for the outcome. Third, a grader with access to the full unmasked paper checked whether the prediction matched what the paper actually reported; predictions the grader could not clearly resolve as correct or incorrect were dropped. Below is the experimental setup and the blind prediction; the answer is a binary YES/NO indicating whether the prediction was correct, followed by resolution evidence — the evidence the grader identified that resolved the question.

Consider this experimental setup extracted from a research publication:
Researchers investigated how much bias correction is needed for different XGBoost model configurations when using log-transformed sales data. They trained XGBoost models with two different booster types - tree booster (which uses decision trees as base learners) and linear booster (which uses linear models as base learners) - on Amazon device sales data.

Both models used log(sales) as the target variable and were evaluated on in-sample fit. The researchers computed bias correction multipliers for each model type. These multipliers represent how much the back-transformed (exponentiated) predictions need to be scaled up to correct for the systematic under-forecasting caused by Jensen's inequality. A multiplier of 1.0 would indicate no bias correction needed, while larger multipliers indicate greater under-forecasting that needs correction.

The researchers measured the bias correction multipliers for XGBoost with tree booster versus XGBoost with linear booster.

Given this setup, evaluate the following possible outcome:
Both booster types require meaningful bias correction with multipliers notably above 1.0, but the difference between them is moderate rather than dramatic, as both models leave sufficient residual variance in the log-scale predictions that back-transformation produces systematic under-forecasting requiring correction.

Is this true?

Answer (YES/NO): NO